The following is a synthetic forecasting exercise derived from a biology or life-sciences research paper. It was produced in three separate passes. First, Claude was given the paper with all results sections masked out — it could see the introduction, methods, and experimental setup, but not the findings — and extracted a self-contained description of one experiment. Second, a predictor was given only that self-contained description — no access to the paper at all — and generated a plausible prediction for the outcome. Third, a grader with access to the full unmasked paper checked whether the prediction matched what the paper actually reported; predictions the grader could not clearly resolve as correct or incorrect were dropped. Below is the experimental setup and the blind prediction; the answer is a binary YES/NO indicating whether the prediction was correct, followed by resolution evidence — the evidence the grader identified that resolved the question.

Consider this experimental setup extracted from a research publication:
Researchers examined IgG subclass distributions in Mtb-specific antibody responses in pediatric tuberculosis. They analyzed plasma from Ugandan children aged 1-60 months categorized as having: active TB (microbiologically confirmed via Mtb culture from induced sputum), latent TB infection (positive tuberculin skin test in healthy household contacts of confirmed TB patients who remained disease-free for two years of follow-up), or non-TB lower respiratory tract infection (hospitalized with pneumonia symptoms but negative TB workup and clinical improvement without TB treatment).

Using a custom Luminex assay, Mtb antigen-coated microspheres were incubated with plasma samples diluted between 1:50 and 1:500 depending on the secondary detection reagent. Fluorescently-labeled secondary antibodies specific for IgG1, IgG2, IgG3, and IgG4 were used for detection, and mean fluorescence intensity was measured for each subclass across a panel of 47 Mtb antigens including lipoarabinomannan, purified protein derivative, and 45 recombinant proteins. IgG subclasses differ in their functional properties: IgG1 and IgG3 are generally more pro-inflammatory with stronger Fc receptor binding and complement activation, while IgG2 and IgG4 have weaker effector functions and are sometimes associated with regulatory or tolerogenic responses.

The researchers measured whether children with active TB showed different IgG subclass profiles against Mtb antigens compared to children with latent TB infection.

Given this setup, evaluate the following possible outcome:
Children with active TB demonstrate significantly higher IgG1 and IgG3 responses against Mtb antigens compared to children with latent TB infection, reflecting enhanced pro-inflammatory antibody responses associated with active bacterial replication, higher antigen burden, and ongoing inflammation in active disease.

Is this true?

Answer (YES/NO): YES